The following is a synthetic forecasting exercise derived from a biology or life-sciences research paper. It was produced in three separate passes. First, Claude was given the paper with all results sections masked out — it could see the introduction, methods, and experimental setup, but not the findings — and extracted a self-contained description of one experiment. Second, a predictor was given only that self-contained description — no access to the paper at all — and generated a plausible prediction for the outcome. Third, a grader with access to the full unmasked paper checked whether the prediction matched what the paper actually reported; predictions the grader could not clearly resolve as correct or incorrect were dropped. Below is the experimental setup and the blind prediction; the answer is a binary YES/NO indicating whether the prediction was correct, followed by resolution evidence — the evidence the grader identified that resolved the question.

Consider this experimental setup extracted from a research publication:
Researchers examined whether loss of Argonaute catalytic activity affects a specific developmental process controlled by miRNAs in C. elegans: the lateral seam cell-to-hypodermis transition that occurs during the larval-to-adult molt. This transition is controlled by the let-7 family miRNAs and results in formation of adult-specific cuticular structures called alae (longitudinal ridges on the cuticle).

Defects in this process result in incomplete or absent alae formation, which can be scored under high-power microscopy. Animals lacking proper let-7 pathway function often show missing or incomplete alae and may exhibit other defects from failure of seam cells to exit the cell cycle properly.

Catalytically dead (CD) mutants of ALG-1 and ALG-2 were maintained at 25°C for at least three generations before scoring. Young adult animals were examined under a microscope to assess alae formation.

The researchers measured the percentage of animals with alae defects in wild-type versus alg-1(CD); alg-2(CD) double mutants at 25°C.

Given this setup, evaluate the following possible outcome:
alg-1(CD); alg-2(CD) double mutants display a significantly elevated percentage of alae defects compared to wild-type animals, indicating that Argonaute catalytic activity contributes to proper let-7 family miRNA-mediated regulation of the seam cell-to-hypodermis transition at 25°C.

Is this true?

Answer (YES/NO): YES